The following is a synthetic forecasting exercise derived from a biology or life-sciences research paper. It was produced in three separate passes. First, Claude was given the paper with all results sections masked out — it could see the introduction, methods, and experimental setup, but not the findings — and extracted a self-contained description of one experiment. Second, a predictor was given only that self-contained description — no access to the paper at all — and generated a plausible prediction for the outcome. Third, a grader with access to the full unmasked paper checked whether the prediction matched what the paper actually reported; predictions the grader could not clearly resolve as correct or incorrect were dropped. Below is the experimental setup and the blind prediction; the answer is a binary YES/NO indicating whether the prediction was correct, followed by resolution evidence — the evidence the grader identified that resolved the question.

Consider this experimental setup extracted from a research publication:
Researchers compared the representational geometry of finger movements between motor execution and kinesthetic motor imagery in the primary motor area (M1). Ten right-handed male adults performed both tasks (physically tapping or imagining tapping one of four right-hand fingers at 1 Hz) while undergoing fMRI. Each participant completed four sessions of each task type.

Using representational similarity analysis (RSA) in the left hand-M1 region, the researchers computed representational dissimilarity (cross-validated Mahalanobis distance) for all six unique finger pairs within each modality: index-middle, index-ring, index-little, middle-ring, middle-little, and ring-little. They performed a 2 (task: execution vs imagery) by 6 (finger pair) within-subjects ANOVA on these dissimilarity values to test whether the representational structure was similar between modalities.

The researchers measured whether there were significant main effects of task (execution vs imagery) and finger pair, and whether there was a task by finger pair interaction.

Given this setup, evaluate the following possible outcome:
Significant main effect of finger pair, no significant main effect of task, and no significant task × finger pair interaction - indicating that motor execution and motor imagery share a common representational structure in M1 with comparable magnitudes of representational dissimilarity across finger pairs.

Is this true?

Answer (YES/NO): NO